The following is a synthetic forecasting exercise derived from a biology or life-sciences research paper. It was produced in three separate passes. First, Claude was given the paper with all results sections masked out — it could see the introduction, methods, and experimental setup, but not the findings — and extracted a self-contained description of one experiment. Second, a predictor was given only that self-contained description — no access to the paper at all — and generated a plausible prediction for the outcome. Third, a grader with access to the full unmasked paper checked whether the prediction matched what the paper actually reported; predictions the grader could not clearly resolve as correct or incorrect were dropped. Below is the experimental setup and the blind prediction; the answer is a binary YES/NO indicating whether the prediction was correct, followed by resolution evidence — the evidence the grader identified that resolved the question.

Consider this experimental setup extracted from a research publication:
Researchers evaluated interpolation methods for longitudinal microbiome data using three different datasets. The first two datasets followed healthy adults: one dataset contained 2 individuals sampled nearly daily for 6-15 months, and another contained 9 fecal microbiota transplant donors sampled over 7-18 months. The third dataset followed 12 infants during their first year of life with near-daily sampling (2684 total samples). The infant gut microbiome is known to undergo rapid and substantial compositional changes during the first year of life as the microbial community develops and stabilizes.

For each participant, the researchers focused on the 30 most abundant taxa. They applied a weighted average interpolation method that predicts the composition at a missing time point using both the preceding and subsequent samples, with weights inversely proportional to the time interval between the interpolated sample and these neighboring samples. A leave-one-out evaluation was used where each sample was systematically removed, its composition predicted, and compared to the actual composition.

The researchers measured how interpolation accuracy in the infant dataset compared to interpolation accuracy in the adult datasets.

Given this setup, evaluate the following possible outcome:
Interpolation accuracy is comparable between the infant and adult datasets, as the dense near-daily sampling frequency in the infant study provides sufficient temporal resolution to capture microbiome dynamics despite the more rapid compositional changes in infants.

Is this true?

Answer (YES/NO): NO